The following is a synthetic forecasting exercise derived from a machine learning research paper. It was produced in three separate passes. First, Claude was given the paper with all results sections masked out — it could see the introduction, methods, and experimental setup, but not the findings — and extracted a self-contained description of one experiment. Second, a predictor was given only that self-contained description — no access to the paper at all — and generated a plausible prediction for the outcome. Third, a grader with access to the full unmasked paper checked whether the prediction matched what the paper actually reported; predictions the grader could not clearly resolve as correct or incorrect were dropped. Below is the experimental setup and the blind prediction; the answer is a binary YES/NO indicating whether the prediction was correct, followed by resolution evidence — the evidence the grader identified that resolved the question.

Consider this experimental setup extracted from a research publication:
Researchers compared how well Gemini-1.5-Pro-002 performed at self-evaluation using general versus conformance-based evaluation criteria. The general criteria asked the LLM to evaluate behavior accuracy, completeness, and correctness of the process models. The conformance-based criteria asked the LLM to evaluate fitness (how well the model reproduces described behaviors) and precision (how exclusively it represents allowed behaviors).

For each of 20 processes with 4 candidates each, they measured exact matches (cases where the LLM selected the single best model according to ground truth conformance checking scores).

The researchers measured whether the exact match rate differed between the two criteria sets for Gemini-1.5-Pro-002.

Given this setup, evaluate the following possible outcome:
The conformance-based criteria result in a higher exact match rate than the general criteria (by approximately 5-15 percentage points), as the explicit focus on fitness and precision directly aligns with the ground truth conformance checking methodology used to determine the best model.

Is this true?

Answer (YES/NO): NO